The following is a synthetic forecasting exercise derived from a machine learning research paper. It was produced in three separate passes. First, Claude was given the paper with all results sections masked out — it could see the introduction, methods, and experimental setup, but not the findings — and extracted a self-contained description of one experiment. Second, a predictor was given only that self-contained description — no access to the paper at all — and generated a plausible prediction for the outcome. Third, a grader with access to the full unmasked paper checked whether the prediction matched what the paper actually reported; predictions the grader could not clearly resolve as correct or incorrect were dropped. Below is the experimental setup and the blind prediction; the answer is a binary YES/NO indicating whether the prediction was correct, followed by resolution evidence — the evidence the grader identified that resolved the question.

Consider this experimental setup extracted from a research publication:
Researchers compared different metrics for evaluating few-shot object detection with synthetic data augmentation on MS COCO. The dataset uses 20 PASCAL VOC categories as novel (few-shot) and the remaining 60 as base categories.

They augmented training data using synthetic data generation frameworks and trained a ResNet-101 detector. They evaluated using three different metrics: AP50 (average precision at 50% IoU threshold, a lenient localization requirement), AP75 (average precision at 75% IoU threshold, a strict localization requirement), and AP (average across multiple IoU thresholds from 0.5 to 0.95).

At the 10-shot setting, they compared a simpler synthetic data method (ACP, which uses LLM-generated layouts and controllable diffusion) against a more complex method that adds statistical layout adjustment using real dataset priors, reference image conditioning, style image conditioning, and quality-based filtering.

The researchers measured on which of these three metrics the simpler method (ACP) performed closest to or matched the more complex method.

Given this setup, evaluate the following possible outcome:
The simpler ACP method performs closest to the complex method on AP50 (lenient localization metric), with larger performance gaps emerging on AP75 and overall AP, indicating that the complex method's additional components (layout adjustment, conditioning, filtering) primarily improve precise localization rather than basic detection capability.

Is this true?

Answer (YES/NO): NO